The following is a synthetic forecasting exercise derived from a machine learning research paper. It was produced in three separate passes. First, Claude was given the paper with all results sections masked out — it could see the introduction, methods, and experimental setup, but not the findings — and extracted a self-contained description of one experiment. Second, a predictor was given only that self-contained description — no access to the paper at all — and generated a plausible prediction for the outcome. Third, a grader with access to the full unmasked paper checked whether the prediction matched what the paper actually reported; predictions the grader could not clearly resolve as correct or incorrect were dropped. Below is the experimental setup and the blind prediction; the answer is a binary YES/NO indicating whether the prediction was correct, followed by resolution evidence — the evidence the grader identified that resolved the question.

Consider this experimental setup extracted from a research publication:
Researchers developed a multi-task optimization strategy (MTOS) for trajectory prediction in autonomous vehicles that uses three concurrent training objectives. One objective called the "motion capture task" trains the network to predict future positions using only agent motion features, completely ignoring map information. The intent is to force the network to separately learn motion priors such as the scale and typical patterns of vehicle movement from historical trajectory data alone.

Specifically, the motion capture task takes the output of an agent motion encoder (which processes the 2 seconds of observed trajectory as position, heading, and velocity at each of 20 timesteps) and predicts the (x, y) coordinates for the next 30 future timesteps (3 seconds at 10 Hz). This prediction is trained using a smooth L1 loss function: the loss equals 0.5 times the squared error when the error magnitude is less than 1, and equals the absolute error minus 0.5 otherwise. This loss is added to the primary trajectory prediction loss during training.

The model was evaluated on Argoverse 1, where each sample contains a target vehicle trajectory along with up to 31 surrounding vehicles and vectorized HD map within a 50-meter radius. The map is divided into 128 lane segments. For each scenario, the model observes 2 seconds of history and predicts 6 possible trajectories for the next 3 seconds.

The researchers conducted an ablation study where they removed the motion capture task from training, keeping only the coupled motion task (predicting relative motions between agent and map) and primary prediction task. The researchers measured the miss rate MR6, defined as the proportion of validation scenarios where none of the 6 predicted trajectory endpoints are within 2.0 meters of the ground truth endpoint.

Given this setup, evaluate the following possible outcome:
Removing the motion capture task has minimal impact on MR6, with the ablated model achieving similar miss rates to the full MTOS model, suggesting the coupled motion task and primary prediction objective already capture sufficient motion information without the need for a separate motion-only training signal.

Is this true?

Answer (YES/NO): YES